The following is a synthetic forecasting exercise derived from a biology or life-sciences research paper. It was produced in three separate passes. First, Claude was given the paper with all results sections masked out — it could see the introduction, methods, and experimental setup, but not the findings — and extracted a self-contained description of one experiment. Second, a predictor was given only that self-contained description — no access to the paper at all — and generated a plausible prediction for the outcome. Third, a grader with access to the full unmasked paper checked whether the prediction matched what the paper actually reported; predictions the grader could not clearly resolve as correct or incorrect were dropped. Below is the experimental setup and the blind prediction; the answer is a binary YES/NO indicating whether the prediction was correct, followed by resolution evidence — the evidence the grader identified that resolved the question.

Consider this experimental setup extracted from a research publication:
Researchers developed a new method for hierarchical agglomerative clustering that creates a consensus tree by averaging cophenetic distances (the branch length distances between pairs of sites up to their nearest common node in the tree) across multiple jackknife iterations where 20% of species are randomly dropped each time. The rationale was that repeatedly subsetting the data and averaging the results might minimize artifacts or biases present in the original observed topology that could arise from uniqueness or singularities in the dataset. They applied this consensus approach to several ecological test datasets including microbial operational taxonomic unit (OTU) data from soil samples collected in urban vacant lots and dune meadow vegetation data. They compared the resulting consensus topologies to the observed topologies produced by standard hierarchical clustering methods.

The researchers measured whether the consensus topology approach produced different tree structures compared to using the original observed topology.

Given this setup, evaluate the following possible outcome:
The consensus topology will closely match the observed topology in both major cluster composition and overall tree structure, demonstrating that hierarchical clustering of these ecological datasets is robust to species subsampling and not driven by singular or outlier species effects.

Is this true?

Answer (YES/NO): YES